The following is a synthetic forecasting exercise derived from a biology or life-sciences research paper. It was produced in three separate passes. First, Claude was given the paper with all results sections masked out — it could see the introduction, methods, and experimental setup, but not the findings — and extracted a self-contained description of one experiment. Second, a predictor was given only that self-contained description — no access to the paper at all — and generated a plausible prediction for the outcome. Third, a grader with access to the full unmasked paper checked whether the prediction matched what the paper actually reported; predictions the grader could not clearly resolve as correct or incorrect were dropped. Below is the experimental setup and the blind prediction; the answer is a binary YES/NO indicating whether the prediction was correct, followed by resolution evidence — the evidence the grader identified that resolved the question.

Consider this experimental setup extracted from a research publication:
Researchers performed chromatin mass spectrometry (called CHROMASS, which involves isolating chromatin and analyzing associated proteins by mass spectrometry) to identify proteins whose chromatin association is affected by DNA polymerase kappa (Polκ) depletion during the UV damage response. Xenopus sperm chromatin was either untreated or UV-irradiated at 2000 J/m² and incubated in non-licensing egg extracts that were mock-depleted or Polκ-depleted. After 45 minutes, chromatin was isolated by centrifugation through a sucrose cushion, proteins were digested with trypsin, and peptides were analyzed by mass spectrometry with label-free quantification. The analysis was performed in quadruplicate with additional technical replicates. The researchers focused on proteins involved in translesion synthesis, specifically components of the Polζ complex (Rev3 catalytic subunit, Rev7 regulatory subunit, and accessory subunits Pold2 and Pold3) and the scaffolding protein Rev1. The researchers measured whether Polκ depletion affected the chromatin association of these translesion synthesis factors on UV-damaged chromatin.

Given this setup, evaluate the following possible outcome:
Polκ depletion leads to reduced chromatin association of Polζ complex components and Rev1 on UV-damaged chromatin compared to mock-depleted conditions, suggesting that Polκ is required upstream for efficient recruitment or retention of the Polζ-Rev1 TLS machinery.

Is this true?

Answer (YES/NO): YES